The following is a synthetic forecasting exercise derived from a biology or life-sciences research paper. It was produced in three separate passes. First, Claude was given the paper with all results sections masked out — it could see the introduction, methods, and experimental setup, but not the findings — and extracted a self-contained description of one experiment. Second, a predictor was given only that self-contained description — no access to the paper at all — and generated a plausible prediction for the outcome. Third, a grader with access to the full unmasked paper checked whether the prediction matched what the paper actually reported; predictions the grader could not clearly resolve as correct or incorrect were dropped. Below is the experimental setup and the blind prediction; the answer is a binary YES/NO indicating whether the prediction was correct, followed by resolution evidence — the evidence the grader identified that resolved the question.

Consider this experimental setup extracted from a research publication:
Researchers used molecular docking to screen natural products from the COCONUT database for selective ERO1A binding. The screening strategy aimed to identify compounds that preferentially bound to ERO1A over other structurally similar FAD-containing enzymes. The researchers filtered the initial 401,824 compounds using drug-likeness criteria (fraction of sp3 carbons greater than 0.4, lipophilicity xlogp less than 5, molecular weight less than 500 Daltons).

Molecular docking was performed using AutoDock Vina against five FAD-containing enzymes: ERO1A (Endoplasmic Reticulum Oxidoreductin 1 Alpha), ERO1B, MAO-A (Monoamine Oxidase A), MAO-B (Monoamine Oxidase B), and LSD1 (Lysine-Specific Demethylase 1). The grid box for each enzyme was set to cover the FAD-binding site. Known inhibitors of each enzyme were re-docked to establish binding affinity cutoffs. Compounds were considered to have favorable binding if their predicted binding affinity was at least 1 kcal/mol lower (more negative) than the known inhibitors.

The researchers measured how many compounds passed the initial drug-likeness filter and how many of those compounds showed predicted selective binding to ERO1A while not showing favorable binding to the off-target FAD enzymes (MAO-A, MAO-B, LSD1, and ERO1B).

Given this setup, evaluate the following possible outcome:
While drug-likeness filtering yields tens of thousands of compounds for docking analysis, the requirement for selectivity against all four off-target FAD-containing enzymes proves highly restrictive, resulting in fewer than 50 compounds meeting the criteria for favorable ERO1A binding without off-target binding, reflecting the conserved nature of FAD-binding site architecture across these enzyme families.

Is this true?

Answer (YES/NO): NO